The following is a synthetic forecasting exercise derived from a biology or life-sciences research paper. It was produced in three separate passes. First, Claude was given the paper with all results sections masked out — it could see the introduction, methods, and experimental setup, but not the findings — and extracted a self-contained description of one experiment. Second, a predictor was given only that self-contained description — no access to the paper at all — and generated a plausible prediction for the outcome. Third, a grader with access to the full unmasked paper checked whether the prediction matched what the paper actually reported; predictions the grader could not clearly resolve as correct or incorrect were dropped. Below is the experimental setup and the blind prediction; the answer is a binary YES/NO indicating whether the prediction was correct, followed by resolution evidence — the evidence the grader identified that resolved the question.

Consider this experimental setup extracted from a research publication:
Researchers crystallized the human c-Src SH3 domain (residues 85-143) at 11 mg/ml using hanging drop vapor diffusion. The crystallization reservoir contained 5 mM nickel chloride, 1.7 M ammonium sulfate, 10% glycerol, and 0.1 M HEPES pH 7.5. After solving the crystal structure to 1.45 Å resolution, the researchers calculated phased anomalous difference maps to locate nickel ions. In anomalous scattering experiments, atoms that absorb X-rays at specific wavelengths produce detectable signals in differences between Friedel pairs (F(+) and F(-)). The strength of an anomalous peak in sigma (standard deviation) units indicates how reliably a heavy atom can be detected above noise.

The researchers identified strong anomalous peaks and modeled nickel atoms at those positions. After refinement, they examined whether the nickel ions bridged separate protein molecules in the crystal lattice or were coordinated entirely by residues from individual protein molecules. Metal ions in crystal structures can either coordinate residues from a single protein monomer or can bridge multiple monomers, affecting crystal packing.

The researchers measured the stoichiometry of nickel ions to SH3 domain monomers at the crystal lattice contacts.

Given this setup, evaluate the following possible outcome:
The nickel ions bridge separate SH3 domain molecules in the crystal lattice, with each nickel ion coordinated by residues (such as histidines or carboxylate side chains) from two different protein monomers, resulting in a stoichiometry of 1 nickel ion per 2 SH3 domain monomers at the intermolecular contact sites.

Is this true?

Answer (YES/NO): NO